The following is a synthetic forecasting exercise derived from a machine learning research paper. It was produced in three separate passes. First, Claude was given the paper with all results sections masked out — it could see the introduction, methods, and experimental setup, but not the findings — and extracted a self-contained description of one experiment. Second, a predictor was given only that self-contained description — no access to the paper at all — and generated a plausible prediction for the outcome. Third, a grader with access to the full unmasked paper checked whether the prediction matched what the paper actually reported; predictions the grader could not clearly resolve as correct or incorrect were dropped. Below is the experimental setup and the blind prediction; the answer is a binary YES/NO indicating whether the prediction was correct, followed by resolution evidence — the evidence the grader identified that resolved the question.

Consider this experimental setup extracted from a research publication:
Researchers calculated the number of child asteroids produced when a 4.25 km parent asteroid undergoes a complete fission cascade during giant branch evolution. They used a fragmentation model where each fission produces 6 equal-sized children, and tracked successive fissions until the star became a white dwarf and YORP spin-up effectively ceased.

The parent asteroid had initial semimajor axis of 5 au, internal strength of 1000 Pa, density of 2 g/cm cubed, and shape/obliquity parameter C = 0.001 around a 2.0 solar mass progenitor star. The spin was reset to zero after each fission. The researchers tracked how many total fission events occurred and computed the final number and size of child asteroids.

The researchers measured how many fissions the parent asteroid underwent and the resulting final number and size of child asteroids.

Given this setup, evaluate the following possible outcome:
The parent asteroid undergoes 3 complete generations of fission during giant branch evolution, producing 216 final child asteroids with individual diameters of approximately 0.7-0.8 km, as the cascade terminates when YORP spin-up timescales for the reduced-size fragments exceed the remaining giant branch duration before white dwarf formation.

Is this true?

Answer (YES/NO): NO